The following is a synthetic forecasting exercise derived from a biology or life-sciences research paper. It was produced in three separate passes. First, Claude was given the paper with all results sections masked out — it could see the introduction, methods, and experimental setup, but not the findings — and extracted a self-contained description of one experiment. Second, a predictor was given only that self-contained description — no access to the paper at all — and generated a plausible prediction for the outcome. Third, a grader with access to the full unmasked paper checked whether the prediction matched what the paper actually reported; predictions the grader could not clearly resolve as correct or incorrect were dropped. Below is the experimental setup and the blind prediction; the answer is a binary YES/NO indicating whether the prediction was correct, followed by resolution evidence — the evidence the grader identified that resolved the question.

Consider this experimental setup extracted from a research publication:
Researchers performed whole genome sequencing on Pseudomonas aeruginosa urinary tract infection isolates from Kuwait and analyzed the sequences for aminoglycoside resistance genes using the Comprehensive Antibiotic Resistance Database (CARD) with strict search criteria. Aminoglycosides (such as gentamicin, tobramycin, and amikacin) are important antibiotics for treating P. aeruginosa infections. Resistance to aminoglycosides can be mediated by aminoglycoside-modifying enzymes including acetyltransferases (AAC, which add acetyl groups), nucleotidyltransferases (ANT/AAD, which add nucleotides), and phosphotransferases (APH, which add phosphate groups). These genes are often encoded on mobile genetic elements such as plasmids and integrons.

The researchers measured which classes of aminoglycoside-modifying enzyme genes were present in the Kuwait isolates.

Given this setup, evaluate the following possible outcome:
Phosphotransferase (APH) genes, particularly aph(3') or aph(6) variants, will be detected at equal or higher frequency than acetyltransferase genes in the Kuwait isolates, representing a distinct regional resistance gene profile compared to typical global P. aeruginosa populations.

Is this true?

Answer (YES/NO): YES